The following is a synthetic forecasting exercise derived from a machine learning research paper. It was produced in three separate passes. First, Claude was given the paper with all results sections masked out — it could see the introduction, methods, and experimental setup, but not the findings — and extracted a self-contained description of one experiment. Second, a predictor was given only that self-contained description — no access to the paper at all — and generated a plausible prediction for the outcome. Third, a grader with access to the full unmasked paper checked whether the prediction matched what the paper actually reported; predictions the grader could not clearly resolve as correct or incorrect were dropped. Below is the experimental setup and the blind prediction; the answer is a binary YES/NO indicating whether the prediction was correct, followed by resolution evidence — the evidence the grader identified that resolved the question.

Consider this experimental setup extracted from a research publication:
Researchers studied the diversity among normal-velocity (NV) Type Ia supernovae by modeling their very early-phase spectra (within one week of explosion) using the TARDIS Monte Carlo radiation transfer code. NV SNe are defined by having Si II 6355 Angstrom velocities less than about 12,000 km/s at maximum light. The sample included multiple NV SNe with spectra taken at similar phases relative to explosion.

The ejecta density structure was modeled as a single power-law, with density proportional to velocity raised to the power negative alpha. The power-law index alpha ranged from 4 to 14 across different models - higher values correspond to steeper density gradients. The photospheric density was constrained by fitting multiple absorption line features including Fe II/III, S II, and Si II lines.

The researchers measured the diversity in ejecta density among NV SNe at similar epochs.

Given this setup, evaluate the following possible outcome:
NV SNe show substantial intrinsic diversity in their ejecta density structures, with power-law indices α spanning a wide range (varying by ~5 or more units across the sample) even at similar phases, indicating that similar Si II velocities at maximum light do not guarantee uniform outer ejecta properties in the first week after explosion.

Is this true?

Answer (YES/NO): YES